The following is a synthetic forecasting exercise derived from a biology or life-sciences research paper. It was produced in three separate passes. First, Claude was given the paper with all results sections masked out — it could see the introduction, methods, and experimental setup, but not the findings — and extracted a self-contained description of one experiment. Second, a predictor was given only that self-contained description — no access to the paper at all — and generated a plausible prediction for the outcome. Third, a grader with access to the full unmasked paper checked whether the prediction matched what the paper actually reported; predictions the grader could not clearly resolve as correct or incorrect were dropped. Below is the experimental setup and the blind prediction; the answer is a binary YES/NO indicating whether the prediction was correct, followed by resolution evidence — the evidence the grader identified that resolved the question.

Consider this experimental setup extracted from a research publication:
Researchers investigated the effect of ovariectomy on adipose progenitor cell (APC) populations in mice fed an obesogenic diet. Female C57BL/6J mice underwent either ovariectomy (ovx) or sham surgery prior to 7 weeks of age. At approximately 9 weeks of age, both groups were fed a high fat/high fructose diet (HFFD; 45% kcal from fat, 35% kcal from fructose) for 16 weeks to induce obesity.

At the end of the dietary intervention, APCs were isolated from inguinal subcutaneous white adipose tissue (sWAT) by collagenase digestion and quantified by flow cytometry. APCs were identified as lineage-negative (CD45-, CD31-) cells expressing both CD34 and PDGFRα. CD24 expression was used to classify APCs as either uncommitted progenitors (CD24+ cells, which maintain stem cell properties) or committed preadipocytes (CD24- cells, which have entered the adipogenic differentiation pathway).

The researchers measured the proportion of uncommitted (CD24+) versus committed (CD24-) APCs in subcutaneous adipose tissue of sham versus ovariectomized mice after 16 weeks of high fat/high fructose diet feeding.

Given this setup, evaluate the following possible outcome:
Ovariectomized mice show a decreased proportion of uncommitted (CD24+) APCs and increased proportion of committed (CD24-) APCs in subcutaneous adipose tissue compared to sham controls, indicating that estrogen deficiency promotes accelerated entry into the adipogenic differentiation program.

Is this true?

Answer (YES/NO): NO